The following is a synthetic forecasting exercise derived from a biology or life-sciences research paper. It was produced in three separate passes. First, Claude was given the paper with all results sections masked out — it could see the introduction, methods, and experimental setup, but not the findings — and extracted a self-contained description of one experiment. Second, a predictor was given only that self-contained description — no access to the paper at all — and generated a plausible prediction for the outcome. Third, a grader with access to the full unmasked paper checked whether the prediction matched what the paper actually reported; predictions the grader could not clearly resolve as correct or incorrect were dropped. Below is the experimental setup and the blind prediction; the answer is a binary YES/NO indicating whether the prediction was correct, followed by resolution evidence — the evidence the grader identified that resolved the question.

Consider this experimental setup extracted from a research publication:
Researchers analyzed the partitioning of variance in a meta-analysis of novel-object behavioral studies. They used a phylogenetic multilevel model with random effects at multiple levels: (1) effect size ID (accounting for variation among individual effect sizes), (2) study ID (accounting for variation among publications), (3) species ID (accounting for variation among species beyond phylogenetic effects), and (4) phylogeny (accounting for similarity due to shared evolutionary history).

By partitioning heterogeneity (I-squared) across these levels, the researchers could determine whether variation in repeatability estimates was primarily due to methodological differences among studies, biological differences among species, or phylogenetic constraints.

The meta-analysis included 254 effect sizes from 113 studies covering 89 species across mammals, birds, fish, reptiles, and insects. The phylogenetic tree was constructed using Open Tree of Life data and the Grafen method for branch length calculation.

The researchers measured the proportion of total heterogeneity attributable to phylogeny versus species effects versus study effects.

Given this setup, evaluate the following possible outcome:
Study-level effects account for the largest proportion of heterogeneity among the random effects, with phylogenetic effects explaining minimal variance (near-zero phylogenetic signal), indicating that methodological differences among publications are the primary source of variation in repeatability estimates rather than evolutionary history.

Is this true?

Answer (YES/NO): YES